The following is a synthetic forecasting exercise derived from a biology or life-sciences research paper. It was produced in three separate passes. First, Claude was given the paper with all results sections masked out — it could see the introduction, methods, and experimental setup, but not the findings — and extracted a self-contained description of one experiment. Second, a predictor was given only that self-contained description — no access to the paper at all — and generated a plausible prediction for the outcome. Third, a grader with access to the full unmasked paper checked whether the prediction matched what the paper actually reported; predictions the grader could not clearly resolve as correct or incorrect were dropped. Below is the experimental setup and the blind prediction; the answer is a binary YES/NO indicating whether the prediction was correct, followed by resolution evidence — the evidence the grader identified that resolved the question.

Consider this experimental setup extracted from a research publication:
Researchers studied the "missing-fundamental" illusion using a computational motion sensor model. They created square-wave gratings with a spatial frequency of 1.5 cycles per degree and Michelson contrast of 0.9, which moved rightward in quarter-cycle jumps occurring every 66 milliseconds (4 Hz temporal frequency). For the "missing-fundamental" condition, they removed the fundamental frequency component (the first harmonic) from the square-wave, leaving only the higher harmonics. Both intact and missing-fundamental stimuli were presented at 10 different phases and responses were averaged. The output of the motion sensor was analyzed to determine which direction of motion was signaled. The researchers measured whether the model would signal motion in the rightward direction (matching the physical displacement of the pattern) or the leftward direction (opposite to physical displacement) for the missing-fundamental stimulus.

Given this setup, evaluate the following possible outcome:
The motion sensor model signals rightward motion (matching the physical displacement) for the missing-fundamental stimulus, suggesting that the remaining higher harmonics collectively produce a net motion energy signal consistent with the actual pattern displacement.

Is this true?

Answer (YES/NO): NO